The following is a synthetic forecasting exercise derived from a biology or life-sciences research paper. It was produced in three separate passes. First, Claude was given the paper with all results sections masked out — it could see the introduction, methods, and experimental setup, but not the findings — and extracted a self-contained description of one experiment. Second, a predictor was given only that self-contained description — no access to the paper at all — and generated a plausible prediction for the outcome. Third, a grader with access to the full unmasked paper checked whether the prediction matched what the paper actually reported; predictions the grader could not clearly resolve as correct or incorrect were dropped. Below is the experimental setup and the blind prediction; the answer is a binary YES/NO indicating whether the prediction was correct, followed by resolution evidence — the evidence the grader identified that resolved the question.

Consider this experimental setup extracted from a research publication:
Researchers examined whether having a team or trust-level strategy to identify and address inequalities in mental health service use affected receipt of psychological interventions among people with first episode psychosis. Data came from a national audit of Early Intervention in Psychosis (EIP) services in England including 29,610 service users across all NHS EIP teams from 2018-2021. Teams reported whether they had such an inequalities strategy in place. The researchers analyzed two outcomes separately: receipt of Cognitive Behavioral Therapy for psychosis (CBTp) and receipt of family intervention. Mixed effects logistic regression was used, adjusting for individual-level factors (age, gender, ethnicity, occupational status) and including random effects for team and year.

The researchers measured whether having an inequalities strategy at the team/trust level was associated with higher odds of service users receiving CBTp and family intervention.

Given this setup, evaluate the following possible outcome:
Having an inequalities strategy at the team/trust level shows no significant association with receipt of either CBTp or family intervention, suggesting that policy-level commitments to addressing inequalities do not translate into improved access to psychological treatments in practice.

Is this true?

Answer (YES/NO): NO